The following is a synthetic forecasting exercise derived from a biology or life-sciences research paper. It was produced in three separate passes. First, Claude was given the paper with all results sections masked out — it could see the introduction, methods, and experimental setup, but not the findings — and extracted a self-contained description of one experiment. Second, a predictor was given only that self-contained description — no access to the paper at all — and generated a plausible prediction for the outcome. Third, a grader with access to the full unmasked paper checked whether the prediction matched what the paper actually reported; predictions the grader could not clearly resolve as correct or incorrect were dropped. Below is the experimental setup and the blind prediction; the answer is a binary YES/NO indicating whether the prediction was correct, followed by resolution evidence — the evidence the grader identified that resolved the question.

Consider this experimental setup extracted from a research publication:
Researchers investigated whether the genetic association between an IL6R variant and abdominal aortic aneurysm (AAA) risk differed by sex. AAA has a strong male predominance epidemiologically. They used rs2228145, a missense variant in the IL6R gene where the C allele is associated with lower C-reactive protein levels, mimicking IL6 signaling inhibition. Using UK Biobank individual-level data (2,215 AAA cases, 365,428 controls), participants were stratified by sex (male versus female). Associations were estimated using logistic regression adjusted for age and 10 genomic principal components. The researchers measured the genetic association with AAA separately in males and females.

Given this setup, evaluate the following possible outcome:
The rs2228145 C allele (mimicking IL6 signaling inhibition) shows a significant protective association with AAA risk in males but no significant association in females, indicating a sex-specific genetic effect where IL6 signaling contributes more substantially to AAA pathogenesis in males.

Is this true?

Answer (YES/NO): NO